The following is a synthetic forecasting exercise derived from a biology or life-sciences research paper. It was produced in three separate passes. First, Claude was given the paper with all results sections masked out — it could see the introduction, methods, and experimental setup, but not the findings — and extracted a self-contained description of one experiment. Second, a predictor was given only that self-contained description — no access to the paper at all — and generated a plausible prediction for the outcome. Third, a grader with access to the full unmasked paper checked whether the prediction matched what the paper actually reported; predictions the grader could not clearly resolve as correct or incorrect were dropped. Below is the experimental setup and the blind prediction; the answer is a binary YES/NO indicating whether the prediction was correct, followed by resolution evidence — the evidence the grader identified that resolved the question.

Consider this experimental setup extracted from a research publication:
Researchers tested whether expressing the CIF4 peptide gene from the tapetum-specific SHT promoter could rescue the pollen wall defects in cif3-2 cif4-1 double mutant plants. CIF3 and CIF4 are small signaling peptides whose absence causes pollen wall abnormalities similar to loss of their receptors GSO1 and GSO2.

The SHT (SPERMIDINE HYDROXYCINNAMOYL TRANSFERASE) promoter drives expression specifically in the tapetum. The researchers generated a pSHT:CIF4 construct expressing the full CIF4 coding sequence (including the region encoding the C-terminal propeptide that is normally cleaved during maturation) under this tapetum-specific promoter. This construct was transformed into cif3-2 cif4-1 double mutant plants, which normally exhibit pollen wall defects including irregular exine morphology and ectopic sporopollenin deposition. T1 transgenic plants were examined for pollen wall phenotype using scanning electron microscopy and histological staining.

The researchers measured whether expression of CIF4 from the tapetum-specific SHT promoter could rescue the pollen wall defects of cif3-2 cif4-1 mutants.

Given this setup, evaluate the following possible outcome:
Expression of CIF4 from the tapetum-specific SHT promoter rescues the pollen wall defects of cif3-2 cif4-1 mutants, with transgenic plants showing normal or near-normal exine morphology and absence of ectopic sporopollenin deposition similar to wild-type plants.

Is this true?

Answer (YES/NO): YES